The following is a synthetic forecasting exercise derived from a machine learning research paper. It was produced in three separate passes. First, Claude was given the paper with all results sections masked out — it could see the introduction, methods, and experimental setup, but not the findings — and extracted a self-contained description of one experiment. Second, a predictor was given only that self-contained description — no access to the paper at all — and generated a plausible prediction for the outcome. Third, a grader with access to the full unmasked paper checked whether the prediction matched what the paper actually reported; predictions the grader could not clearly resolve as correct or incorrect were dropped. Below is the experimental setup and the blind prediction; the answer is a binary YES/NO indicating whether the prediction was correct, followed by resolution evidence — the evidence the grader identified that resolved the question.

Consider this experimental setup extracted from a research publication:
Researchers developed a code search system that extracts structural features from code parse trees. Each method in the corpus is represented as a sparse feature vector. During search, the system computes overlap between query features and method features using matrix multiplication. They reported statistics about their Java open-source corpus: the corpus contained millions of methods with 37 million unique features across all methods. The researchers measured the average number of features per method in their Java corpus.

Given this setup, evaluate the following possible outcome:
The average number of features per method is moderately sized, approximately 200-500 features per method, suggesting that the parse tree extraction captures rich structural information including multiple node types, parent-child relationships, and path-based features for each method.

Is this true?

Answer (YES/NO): NO